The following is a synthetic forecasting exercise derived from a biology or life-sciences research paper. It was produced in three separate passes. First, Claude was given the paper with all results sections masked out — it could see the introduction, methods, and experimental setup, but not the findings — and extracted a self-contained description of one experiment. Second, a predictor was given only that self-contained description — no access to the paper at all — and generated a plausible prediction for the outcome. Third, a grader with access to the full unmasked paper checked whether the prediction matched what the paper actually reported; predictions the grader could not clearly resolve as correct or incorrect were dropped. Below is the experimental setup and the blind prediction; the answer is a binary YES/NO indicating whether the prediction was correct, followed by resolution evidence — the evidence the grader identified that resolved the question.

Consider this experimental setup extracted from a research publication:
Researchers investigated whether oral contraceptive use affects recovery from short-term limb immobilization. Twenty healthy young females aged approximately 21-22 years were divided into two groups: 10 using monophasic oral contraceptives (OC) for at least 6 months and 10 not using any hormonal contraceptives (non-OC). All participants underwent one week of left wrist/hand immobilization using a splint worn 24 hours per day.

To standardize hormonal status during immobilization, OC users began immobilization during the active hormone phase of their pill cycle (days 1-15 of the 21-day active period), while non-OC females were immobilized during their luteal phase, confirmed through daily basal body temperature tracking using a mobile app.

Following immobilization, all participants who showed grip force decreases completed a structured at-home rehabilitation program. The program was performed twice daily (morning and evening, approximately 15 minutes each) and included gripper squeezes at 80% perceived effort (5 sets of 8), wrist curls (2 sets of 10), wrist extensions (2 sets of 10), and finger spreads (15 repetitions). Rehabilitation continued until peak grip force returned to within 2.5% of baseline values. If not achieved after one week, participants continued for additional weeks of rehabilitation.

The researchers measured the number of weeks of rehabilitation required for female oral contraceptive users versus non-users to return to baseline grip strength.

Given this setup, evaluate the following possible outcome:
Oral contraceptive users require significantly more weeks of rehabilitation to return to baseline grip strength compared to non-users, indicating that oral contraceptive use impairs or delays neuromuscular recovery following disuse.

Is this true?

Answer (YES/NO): NO